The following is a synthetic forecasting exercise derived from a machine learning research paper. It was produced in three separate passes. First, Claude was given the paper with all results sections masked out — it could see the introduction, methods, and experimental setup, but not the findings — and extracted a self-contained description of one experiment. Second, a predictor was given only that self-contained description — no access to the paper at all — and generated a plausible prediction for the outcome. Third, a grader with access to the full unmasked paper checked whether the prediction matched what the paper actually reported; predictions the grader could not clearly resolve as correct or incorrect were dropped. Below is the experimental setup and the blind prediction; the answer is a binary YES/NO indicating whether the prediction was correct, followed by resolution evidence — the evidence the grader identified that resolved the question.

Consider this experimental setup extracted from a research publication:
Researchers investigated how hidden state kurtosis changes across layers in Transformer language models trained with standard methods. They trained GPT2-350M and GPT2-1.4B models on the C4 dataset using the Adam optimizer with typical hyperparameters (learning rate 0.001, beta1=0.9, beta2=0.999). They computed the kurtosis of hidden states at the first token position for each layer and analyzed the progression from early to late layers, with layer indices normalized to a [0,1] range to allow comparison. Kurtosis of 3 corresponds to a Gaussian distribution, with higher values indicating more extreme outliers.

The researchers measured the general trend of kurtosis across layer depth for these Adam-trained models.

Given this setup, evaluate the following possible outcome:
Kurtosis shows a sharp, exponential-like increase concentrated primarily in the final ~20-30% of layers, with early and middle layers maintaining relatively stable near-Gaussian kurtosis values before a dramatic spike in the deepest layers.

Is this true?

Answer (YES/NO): NO